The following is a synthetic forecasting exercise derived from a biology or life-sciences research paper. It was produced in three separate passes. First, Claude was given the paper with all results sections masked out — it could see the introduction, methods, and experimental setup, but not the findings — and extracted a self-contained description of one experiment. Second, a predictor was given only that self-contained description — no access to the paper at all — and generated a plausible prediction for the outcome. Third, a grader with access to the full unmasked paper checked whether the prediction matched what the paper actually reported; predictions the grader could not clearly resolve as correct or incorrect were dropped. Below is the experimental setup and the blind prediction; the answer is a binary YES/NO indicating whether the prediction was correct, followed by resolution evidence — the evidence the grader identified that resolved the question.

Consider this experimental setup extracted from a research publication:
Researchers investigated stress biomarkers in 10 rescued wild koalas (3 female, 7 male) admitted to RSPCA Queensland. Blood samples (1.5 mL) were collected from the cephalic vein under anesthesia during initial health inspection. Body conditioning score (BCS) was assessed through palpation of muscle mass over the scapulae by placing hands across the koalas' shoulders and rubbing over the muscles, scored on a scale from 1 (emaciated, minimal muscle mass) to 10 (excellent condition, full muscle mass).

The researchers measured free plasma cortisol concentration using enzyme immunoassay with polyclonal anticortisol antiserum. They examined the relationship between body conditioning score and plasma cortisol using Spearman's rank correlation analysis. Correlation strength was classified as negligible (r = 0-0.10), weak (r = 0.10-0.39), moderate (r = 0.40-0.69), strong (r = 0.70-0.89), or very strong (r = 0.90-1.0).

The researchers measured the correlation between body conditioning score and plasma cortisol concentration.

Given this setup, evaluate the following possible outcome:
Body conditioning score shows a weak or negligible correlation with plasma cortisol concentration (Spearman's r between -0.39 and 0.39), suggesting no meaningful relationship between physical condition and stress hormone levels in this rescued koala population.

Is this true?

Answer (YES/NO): YES